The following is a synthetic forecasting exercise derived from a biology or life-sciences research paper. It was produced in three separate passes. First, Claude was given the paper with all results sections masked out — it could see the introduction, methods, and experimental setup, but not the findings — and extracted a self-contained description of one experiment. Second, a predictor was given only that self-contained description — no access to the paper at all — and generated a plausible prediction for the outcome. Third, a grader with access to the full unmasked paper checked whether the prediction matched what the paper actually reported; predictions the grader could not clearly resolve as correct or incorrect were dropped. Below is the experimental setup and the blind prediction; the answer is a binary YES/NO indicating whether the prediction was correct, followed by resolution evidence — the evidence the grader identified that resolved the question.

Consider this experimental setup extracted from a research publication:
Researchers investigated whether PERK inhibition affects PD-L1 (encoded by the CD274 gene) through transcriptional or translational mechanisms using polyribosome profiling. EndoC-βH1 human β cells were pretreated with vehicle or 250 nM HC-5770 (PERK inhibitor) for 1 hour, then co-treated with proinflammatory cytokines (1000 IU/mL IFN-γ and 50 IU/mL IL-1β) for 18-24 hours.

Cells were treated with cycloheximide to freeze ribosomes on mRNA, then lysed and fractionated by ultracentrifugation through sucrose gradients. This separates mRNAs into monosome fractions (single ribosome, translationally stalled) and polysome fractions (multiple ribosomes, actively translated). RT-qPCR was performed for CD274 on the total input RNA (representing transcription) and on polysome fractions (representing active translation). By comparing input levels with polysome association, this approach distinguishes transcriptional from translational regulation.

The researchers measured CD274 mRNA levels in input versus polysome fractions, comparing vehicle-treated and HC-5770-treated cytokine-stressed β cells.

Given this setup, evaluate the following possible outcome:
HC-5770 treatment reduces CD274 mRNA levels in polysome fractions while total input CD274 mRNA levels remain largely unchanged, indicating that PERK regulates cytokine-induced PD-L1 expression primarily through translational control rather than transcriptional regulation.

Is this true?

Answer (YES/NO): NO